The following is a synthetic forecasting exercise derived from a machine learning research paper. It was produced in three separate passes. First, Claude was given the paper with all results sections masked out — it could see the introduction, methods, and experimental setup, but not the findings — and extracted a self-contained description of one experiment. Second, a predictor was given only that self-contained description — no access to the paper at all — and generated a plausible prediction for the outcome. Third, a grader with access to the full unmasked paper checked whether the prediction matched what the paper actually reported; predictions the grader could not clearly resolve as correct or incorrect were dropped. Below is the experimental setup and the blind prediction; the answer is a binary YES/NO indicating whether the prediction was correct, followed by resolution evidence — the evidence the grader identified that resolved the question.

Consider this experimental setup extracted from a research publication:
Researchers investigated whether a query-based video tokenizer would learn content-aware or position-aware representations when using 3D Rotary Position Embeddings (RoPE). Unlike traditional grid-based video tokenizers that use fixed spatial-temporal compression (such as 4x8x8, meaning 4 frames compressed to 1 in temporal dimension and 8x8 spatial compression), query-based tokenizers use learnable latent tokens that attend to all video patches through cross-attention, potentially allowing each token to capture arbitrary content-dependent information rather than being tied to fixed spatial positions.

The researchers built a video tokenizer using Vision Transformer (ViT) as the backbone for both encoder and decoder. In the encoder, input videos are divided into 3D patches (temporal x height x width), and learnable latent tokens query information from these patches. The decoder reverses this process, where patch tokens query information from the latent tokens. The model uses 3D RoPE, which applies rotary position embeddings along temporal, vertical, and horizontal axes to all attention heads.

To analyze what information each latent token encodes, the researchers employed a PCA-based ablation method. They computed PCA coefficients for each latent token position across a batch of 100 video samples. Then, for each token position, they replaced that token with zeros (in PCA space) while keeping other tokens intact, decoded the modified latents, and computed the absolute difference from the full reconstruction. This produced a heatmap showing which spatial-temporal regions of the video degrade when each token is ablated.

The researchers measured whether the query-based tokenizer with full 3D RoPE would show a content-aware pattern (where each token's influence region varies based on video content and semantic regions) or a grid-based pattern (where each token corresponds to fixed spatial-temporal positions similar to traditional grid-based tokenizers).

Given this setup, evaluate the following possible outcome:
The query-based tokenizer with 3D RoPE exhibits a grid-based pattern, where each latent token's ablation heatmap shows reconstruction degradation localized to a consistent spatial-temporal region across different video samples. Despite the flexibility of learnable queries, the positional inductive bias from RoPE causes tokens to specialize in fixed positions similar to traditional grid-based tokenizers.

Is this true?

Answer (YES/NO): YES